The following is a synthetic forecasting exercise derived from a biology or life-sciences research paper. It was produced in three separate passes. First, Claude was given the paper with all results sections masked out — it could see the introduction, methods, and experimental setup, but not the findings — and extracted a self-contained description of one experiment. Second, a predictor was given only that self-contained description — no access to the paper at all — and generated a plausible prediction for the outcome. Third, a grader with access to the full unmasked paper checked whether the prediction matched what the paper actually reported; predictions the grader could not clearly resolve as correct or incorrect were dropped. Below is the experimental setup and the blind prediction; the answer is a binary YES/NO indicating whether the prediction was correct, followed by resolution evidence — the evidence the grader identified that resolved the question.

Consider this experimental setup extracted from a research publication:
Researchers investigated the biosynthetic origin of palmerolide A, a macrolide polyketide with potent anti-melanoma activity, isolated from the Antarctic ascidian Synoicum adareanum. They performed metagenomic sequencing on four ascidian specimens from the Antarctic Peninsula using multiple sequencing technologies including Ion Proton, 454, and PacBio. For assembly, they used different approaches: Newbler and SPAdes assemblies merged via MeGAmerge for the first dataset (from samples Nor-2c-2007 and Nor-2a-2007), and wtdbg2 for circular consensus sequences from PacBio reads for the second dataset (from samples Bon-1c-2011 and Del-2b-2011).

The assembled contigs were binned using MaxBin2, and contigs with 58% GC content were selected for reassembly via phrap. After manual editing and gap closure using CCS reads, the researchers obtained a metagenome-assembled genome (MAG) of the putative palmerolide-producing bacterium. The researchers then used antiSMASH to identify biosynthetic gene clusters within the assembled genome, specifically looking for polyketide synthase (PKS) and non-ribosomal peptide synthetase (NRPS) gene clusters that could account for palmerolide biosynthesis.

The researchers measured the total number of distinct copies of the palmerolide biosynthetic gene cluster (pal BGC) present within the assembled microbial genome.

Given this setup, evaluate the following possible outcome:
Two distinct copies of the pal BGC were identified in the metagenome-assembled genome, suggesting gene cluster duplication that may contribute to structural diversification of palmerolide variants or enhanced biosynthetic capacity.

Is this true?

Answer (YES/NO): NO